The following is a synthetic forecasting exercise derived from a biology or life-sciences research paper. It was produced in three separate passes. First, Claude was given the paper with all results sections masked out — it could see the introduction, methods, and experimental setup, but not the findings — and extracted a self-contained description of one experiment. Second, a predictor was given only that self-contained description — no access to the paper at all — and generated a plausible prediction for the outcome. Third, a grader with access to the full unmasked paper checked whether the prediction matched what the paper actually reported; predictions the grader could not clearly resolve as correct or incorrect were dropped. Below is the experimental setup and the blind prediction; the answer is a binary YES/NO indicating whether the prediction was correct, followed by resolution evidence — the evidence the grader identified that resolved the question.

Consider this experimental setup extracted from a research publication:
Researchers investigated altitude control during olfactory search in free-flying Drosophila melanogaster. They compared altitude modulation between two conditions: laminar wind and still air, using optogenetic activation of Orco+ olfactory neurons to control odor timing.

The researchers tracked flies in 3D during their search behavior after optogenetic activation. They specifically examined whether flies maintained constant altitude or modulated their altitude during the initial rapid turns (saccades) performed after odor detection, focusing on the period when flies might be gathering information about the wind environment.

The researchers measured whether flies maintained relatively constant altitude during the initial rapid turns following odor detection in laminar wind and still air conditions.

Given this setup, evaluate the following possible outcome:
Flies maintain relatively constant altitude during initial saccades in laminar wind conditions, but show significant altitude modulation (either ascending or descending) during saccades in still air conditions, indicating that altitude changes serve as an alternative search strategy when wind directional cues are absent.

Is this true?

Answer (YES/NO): NO